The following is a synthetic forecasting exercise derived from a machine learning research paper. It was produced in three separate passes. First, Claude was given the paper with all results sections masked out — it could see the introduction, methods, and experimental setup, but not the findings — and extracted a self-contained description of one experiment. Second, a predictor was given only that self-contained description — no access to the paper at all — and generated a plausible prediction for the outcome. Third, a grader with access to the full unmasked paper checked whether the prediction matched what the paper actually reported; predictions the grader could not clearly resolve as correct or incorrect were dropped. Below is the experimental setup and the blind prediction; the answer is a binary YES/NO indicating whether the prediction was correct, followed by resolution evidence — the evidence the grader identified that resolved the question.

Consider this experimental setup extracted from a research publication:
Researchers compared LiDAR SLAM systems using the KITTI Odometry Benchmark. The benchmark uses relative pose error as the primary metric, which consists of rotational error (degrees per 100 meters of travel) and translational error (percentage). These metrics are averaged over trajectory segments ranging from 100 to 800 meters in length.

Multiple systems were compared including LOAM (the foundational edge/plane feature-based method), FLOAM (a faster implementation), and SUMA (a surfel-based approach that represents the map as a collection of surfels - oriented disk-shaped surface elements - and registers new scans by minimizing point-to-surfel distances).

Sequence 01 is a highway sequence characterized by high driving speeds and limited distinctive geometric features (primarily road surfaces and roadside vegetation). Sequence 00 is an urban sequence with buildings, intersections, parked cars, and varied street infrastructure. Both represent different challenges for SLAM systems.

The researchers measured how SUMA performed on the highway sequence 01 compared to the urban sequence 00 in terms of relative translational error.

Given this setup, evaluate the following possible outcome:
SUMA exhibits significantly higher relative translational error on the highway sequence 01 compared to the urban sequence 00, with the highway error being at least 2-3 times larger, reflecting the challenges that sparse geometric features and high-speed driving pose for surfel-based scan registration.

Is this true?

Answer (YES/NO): YES